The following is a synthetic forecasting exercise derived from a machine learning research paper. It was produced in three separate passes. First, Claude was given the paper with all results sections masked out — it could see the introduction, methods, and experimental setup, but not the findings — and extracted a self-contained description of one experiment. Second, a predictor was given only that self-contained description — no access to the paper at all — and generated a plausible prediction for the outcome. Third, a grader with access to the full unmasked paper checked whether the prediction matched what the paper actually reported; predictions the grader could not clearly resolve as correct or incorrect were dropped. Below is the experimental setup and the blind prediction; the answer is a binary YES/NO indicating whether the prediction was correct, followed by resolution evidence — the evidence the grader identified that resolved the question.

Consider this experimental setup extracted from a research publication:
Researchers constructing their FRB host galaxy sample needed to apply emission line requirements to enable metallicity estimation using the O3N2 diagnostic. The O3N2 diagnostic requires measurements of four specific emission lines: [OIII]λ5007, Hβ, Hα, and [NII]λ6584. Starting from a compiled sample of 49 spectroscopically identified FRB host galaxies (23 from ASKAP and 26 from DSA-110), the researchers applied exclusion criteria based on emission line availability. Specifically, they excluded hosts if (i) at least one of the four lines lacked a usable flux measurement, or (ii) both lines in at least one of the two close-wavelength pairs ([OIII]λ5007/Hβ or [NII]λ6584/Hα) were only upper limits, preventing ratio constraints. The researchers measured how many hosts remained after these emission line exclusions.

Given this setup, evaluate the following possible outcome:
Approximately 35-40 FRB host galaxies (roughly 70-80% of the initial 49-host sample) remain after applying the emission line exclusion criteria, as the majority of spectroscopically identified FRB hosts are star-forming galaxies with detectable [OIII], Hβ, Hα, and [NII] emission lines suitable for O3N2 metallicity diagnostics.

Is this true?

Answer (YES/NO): NO